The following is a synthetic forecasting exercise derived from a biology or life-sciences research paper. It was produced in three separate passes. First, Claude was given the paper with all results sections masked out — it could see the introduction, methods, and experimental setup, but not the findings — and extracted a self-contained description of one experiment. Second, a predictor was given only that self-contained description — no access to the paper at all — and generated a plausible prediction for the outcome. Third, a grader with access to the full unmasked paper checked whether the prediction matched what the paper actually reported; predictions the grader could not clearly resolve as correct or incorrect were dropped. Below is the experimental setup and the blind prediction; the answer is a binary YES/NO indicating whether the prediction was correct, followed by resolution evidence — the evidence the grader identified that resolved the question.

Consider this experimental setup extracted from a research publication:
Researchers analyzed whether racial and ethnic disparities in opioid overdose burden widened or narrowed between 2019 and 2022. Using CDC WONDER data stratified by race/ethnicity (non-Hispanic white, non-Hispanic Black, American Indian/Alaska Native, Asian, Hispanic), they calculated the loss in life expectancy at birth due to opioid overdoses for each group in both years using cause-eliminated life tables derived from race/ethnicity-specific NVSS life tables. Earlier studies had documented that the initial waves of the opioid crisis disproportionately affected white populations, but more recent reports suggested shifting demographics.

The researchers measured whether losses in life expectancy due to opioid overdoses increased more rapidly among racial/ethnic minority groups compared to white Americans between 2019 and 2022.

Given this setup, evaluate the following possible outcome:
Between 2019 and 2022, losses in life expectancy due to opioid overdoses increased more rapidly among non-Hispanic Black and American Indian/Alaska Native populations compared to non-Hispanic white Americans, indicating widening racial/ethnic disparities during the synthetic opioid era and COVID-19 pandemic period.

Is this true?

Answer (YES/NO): NO